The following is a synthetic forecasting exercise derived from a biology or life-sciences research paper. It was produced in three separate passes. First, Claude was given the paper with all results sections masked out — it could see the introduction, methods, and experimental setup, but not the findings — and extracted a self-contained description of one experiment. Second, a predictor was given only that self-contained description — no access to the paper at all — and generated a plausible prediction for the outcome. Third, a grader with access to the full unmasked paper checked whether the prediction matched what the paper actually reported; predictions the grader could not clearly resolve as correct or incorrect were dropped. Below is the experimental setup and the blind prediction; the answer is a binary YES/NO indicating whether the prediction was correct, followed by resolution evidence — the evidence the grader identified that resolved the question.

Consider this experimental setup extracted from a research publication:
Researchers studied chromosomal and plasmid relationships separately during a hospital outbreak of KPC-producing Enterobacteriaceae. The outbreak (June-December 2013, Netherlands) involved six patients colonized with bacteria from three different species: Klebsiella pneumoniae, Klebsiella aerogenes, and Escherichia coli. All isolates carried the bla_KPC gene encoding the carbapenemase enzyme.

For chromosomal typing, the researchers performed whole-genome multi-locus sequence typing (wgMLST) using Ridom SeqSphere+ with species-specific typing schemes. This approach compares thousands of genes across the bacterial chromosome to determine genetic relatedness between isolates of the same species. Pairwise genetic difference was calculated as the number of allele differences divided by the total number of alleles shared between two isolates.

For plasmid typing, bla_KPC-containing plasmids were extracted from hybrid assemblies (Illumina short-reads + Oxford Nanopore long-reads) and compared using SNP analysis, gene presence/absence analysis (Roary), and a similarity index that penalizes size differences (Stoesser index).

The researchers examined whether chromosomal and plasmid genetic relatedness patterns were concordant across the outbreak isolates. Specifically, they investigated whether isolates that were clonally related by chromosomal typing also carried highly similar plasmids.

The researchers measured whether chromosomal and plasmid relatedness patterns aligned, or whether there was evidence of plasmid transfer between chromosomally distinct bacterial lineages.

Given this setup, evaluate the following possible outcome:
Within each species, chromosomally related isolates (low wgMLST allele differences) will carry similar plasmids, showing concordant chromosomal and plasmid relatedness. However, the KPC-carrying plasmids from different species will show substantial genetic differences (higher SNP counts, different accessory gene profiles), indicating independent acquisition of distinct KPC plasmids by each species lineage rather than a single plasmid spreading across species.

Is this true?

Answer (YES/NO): NO